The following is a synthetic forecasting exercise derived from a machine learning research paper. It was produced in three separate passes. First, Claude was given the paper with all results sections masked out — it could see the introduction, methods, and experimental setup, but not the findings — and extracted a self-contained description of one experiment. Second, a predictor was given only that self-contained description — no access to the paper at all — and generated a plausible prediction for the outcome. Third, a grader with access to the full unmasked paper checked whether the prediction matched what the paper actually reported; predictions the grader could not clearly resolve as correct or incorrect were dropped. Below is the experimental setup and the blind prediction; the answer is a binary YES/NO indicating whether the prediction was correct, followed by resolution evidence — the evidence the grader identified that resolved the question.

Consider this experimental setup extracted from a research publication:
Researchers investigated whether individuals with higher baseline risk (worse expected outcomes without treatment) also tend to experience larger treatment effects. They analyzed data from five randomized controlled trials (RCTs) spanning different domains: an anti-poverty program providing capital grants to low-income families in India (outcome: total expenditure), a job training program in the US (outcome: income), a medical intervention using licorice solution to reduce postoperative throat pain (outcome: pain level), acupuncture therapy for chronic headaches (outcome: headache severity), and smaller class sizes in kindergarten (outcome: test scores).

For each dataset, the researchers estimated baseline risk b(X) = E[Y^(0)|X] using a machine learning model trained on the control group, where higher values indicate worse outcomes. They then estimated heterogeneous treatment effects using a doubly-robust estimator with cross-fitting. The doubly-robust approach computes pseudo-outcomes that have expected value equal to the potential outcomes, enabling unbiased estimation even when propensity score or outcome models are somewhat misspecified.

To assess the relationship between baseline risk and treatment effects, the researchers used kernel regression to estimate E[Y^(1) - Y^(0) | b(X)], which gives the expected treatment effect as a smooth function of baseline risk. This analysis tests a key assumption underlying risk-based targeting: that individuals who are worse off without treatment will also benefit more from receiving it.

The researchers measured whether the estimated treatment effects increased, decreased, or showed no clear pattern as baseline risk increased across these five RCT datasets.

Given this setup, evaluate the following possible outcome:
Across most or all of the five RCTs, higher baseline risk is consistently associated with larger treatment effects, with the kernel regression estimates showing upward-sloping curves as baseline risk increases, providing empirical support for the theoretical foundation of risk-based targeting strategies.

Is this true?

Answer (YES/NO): NO